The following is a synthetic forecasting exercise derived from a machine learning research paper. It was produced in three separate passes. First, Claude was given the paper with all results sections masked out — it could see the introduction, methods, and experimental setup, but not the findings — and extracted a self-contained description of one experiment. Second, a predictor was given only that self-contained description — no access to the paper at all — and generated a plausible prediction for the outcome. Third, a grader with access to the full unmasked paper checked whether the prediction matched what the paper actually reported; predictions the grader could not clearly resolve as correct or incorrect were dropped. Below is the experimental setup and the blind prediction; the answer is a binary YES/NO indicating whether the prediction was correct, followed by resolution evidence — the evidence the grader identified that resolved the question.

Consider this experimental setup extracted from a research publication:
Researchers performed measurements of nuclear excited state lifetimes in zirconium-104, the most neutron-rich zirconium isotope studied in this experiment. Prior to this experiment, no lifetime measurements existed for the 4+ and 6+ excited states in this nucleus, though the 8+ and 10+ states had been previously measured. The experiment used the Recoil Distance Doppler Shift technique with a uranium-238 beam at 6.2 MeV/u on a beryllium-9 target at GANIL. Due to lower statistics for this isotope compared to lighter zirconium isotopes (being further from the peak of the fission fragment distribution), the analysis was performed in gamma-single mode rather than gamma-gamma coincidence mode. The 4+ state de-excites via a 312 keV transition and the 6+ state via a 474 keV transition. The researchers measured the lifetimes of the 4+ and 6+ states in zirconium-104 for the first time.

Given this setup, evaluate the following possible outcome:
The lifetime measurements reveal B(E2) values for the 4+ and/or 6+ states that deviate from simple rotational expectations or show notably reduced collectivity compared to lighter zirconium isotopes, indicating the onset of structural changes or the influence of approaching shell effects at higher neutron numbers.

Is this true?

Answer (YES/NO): NO